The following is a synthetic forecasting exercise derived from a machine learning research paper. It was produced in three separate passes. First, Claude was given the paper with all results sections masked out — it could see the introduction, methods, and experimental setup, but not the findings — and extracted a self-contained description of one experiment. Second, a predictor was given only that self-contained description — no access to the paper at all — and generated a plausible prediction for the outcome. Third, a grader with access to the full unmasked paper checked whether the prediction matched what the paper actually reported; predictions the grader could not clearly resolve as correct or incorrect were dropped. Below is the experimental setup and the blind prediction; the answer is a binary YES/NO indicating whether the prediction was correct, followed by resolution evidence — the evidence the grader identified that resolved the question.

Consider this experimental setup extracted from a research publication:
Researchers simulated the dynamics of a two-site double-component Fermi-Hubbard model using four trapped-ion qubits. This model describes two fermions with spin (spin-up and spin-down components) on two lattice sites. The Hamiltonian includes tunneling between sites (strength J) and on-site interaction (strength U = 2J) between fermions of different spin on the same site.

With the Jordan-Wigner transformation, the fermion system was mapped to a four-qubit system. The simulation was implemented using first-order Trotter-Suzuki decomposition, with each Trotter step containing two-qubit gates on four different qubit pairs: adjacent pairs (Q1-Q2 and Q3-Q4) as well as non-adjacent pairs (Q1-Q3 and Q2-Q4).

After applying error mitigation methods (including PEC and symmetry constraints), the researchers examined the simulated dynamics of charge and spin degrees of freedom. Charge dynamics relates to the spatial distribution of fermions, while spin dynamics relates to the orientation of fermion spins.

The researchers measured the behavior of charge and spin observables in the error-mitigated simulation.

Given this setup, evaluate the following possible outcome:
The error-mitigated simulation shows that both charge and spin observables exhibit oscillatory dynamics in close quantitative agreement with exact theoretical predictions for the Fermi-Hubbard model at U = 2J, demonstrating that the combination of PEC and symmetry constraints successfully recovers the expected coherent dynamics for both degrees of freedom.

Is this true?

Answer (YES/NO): YES